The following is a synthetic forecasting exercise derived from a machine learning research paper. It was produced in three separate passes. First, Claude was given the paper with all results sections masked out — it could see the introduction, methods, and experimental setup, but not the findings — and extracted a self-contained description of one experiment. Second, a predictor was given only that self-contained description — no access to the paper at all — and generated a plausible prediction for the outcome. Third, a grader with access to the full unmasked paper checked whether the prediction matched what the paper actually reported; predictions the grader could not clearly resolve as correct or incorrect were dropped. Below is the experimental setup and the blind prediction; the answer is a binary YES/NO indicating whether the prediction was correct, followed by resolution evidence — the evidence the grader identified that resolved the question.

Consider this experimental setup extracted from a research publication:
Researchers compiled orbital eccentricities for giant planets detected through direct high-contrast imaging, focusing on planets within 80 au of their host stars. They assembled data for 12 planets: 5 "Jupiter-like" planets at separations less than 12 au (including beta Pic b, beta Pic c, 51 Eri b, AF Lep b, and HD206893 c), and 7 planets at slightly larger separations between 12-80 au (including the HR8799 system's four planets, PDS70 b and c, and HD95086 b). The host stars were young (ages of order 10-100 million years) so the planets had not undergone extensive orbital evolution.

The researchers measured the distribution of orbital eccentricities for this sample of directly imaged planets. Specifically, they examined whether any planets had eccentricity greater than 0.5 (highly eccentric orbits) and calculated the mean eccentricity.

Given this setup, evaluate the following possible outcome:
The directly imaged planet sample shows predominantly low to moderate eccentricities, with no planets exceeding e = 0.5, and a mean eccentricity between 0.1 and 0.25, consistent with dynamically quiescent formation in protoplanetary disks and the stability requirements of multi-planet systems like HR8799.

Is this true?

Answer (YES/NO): YES